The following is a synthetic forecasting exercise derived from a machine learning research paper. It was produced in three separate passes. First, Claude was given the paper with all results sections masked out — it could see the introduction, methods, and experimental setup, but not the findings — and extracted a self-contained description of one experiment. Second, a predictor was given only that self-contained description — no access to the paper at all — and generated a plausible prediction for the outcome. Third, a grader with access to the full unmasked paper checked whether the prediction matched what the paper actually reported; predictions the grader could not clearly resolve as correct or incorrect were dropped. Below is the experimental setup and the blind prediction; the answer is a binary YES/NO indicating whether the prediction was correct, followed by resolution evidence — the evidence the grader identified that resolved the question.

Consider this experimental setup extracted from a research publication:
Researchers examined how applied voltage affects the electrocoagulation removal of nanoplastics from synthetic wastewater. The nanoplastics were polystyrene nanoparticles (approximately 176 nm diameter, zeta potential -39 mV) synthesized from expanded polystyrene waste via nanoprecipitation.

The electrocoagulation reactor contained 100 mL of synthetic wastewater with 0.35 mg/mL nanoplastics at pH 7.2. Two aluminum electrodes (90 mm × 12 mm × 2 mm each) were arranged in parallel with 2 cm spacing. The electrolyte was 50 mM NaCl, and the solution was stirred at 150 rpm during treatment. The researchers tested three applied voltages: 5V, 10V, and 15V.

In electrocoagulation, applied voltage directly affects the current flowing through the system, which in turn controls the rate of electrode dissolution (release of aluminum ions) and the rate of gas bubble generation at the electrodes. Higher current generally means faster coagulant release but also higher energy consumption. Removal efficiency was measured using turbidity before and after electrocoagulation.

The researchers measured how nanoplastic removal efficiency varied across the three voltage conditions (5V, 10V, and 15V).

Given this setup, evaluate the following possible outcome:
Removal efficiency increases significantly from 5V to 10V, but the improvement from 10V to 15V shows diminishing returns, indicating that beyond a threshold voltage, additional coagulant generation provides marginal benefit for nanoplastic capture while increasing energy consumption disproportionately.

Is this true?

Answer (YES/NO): NO